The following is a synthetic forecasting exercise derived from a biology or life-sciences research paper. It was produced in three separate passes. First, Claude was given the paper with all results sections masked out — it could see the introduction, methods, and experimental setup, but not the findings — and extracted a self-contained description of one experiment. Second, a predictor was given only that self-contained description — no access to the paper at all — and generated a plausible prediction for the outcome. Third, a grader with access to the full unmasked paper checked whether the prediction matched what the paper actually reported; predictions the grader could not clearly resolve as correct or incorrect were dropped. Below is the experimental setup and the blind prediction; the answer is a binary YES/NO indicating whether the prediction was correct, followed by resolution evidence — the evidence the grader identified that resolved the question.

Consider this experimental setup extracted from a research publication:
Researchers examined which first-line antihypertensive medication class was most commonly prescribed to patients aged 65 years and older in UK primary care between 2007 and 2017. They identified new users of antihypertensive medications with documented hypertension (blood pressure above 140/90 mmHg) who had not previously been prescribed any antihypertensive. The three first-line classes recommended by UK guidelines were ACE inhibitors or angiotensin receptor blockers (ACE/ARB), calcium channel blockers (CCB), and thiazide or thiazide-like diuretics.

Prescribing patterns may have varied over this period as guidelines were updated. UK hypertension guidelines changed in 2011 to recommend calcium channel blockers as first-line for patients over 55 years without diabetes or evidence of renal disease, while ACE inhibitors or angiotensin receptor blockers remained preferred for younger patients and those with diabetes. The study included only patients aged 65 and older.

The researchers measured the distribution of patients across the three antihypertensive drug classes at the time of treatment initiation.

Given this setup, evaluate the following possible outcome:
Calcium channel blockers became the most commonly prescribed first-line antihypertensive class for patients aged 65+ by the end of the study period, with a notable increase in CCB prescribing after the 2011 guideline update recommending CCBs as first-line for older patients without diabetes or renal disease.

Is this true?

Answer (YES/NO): YES